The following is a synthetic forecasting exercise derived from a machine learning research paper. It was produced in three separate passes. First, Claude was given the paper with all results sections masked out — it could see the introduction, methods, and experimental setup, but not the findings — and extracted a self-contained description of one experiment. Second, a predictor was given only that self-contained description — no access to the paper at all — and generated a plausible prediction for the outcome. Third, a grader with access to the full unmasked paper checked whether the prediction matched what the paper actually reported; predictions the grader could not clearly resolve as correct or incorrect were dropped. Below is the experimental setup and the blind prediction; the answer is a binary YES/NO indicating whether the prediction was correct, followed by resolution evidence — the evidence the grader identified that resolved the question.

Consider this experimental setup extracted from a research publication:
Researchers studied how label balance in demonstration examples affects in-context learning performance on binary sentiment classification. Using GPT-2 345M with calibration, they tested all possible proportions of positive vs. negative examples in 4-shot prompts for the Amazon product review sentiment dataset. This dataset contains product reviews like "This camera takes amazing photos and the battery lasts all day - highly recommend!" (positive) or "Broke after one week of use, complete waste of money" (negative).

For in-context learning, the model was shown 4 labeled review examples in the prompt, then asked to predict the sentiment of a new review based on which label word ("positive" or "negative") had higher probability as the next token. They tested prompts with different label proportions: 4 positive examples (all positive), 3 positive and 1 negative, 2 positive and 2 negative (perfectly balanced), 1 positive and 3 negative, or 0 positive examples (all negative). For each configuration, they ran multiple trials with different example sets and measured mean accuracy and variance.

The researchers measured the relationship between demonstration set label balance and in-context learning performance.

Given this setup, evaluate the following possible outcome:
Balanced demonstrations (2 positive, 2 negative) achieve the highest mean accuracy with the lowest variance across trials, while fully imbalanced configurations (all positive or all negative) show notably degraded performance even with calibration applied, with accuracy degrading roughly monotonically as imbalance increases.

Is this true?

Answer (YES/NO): NO